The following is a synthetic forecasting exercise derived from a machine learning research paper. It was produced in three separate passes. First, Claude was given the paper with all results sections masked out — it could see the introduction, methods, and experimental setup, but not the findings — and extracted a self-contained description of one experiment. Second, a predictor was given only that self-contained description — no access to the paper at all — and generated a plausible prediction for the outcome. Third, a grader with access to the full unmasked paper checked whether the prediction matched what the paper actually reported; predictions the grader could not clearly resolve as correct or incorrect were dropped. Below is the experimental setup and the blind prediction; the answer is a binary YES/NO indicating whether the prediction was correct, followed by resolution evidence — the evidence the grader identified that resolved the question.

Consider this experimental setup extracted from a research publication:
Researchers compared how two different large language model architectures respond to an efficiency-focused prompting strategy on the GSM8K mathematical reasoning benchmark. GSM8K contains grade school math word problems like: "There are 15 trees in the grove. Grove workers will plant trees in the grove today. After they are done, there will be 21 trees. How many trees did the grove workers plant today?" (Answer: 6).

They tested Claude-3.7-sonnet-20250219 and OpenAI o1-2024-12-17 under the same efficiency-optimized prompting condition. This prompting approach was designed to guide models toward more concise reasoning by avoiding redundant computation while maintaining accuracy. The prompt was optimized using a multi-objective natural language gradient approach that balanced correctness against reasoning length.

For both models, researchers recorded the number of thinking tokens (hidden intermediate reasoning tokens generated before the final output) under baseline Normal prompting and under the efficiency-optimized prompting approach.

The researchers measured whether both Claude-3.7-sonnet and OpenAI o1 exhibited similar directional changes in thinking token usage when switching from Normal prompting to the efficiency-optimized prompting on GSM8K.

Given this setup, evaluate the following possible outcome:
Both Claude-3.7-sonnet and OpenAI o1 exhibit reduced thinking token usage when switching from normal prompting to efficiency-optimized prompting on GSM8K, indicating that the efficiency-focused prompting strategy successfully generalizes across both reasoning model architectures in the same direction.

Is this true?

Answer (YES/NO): NO